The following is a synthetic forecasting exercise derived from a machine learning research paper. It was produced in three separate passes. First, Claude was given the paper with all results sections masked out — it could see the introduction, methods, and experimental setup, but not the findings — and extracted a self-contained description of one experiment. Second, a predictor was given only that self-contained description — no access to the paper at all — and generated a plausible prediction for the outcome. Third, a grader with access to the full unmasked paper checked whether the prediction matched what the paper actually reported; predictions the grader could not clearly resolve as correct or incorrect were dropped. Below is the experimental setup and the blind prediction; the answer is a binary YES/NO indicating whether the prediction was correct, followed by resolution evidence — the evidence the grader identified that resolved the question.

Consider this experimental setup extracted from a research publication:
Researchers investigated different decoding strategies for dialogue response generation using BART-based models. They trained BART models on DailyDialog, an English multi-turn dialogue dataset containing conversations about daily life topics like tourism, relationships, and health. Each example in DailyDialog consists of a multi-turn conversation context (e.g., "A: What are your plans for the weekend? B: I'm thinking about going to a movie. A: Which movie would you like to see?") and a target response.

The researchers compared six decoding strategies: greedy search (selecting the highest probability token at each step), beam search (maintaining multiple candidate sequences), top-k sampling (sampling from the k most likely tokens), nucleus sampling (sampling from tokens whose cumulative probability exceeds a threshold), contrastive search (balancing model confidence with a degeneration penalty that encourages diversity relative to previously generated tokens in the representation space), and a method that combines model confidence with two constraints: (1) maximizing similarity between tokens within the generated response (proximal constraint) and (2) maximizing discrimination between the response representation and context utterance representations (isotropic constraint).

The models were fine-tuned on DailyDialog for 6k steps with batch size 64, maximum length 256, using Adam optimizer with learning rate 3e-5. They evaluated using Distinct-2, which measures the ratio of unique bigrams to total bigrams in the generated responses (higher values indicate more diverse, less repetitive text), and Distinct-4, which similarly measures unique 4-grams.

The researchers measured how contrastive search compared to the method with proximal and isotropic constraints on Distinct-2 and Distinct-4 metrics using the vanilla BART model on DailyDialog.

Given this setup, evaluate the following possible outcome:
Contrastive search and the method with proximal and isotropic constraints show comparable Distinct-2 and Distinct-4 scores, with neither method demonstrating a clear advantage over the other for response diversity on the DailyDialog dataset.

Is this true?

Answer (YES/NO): NO